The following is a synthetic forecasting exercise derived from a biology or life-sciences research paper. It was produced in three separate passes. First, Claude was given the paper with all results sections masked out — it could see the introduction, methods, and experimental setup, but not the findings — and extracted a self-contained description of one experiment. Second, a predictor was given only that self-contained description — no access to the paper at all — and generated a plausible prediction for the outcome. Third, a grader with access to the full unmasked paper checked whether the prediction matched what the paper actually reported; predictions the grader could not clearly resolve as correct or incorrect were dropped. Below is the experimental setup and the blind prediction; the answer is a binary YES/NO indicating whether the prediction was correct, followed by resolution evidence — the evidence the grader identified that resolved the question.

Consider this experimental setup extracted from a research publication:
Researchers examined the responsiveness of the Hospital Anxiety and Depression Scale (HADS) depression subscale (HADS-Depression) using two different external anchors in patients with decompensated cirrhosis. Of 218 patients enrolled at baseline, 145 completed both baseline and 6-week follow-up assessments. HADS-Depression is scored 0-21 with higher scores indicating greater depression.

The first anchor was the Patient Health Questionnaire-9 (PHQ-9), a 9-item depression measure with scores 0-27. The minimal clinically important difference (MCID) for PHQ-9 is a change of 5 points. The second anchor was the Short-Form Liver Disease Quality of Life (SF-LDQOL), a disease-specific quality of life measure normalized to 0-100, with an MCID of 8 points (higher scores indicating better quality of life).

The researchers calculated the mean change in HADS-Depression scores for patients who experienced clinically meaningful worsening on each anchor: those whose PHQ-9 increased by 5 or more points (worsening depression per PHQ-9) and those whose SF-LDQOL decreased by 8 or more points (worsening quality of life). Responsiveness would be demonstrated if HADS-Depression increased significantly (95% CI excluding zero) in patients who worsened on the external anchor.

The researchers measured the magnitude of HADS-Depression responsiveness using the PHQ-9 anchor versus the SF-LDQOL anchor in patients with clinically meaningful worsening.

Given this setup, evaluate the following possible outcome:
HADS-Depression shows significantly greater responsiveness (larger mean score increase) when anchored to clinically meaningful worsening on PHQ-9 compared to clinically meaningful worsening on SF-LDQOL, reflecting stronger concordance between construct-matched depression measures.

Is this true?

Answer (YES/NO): NO